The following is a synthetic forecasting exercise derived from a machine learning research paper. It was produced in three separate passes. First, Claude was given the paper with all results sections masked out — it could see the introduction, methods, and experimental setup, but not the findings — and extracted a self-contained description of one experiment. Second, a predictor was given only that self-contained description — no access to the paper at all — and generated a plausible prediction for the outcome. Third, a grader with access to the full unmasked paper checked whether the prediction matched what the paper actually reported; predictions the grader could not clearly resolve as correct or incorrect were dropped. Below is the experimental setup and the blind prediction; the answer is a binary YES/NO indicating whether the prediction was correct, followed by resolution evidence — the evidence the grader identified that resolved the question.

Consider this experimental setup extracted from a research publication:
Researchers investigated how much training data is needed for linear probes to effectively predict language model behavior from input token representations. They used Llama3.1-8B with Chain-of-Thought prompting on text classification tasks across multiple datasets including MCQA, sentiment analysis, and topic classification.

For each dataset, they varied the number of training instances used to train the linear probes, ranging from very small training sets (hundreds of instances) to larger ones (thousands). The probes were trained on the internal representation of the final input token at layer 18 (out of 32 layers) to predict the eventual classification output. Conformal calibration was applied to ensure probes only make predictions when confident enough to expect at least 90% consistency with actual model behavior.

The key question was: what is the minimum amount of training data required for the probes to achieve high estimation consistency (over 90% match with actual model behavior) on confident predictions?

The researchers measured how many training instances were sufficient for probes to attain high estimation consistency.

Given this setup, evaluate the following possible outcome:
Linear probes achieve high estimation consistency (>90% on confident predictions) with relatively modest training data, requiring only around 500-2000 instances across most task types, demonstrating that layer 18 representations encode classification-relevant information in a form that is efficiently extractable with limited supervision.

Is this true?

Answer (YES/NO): NO